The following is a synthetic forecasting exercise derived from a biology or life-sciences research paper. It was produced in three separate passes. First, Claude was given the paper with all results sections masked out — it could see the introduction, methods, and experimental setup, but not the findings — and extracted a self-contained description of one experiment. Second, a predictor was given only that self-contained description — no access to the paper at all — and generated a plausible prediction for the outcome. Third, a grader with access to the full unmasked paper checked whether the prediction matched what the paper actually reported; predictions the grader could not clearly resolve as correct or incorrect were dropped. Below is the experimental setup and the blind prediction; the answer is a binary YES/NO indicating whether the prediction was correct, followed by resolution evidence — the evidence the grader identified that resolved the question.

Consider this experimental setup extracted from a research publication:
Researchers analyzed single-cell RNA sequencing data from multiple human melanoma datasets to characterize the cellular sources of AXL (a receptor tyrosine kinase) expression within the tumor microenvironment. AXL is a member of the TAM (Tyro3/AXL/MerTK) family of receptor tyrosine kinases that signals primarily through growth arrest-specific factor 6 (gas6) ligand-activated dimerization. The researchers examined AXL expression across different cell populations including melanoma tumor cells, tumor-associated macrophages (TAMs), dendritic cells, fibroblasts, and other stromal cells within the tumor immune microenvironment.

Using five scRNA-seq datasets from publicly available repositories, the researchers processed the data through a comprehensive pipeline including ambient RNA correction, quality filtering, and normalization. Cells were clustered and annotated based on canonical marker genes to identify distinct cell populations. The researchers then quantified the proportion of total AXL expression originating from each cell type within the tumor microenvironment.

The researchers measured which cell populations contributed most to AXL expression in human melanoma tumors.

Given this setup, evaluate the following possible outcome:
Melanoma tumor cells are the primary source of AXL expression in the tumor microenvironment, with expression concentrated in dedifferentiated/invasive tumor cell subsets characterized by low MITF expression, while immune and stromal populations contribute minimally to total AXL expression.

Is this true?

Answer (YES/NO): NO